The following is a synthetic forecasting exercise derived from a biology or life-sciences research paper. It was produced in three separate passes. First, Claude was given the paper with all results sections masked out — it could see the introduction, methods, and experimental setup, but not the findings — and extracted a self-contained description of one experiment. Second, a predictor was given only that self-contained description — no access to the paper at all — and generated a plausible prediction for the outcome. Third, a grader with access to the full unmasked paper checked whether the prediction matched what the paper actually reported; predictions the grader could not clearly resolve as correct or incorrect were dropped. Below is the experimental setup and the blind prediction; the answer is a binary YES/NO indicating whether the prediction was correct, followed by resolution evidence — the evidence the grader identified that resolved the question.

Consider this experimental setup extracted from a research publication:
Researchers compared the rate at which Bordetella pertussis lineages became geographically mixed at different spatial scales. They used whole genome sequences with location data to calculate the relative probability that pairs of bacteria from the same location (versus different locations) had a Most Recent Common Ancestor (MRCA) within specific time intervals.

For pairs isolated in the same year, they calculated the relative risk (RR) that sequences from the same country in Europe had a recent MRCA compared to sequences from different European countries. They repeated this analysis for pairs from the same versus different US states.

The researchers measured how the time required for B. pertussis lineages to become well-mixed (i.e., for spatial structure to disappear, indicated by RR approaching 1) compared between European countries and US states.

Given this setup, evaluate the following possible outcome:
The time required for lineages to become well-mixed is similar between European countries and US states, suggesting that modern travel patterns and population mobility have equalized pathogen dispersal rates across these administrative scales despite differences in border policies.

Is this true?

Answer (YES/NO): YES